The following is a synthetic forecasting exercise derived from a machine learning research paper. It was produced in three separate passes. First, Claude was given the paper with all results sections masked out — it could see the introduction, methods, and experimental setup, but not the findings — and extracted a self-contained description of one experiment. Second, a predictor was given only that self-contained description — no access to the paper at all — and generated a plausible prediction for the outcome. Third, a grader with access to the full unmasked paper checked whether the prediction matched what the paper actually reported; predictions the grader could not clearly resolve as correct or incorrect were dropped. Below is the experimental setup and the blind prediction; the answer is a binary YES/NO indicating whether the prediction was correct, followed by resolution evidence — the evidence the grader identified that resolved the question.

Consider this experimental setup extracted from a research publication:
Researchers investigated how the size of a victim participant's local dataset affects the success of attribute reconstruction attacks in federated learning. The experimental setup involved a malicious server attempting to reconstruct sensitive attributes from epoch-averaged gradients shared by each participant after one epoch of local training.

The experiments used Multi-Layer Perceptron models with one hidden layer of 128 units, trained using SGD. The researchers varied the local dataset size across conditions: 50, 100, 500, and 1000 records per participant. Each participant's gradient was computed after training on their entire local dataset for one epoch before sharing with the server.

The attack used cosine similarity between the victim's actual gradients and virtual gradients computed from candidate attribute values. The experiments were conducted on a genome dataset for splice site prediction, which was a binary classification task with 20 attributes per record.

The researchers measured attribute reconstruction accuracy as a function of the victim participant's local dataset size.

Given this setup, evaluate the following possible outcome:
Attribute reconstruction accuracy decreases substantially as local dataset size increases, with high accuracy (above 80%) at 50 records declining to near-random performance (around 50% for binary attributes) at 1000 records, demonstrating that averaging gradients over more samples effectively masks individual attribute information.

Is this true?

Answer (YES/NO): NO